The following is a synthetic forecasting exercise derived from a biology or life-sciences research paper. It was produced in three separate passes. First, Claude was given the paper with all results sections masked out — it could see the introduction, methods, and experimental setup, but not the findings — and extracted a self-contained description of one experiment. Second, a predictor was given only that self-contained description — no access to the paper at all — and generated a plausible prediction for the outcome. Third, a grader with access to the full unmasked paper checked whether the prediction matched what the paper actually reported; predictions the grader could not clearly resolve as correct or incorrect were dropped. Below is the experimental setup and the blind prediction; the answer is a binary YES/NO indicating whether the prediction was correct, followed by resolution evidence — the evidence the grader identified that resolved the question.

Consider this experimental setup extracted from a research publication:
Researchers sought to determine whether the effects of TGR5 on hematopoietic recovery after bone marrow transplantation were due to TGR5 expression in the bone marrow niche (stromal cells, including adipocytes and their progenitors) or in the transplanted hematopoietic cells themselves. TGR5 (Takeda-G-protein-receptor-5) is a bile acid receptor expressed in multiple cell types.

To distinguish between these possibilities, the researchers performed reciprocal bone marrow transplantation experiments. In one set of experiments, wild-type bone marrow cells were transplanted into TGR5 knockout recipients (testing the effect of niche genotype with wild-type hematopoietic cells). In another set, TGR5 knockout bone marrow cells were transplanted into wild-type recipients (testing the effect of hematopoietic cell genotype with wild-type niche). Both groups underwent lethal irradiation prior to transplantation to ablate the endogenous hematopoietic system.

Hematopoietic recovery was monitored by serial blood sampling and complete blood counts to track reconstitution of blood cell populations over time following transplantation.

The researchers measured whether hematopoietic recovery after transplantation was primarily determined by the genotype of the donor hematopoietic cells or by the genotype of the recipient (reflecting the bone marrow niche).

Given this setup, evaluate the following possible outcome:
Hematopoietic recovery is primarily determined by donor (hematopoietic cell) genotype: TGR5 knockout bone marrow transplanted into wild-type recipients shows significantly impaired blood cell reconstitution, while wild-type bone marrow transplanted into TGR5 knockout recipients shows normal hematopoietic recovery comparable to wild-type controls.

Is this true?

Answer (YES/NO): NO